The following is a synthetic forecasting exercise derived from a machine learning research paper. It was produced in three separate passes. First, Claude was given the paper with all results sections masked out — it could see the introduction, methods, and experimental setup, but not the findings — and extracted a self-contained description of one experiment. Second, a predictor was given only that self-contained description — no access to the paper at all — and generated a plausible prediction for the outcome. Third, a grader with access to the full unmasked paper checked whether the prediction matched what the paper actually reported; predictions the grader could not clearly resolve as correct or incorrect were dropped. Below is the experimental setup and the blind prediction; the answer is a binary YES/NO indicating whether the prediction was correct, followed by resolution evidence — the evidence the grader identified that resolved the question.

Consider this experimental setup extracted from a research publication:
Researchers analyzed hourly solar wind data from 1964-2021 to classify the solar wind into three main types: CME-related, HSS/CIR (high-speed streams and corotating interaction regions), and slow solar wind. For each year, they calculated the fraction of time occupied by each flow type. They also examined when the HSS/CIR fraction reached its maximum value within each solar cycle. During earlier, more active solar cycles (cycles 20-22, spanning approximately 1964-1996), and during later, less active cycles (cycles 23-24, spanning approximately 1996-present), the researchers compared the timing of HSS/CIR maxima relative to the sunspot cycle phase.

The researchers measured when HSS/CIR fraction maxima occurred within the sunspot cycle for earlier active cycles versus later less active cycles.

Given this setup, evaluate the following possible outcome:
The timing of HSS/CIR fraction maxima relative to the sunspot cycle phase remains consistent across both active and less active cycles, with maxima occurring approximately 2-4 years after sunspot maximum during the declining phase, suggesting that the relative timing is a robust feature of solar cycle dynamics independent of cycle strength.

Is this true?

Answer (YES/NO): NO